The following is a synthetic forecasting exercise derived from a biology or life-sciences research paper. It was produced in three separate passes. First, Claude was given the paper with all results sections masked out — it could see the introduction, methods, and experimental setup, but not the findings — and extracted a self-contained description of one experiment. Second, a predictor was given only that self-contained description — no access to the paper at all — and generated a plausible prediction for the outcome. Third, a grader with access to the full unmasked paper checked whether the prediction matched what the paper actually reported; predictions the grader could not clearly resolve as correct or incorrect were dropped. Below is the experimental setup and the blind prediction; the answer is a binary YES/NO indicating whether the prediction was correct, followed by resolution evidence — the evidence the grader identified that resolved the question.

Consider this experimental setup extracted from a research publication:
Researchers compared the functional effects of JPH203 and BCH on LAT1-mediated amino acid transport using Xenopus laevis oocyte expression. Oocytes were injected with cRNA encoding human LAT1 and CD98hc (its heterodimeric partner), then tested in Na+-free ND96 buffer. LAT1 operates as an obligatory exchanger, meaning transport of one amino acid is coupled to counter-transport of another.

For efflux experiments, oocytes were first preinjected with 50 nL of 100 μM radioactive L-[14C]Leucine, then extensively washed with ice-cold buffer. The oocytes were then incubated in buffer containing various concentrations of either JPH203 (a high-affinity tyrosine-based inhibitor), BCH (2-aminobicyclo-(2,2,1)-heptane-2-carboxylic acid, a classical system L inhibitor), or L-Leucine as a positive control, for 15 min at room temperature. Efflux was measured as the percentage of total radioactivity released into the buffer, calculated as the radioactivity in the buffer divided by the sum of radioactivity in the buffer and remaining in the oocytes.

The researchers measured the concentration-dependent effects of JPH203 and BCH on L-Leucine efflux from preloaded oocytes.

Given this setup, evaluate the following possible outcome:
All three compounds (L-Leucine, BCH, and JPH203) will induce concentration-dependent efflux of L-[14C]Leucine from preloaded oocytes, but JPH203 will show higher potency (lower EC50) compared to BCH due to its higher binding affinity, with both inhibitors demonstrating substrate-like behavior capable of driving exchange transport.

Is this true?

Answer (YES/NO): NO